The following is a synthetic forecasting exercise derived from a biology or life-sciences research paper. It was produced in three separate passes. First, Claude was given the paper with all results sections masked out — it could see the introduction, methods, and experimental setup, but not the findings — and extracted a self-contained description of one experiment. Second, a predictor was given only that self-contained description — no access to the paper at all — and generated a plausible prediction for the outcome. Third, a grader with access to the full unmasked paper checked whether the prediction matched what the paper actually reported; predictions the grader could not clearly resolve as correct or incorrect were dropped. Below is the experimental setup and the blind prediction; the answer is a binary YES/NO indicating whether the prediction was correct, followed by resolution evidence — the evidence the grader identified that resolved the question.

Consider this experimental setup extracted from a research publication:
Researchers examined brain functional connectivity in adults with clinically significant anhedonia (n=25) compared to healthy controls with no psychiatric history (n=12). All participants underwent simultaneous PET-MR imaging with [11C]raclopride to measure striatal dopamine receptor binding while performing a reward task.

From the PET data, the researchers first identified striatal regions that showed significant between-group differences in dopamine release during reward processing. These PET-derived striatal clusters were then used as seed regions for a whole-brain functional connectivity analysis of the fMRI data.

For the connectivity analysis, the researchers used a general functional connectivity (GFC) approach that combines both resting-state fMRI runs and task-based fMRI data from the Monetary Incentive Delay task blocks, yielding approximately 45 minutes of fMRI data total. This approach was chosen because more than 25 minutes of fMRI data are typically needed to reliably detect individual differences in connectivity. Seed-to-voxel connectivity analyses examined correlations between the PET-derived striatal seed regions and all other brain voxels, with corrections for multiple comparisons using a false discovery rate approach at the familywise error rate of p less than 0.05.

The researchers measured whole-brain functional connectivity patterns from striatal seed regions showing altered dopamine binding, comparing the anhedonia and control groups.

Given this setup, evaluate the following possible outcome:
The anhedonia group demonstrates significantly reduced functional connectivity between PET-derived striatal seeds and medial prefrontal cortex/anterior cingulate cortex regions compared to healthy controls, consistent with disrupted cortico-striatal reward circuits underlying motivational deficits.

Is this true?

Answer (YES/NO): YES